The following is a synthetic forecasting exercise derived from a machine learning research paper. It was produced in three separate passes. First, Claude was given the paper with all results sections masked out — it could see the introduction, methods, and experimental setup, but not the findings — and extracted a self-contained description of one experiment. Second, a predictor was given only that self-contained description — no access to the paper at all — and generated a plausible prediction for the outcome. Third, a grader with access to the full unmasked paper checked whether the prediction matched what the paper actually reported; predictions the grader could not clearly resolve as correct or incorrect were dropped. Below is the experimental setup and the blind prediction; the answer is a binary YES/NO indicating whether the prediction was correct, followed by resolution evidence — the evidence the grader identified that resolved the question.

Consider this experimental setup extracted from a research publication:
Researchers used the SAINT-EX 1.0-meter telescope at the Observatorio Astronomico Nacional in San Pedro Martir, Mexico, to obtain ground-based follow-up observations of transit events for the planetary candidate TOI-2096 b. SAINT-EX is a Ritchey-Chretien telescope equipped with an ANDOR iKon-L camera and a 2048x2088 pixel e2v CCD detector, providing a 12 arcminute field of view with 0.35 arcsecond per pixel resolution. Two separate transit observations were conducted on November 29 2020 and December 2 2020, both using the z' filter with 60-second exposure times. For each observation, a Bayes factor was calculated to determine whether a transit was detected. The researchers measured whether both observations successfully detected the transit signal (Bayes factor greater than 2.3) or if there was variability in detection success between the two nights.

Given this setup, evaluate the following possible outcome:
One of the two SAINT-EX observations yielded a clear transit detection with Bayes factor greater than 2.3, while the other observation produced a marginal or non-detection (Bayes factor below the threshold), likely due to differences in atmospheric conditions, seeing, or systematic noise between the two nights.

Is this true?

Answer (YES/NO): YES